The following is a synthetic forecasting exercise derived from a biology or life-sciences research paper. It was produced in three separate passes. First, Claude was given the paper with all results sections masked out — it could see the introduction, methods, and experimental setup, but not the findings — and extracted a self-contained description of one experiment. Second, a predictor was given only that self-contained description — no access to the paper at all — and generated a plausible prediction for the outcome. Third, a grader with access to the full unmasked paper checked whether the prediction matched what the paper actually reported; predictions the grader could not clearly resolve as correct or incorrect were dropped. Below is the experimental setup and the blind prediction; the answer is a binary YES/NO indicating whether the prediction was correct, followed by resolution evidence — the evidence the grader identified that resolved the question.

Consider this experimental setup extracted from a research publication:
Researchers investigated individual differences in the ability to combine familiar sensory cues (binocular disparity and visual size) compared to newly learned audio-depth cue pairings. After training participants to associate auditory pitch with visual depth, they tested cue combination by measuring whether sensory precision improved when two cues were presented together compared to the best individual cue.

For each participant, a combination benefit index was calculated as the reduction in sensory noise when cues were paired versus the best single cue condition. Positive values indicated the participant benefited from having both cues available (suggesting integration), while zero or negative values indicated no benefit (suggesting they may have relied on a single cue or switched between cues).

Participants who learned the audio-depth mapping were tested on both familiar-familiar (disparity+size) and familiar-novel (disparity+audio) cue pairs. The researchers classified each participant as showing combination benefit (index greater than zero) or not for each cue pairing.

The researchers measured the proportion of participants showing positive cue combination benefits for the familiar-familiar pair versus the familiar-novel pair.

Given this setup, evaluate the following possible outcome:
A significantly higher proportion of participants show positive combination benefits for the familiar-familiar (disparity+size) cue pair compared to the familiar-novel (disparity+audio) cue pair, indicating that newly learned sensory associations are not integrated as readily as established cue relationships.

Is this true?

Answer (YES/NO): YES